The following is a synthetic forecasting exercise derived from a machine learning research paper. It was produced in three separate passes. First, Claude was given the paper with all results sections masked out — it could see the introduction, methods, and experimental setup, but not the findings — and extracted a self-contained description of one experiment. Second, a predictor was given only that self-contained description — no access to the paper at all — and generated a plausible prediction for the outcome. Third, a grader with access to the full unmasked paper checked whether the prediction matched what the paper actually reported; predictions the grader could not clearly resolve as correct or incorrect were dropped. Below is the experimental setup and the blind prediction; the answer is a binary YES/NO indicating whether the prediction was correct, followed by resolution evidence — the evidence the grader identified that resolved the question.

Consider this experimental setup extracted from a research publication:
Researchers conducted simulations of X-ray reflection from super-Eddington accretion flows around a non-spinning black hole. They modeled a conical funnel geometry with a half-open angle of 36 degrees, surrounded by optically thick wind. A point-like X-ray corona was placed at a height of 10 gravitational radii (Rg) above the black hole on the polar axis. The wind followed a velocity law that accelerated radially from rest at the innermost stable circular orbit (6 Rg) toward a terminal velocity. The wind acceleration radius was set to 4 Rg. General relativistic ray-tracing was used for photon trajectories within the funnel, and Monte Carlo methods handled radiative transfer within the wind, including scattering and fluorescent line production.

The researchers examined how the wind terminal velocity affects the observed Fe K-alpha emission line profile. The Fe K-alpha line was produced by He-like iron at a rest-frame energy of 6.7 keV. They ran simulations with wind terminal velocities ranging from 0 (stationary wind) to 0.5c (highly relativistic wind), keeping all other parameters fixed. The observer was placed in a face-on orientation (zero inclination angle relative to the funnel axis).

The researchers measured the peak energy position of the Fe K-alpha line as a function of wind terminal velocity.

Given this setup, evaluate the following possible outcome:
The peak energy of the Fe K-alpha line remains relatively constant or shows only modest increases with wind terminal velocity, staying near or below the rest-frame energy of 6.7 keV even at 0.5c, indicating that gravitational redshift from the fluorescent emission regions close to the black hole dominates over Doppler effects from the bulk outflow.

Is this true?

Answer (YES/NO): NO